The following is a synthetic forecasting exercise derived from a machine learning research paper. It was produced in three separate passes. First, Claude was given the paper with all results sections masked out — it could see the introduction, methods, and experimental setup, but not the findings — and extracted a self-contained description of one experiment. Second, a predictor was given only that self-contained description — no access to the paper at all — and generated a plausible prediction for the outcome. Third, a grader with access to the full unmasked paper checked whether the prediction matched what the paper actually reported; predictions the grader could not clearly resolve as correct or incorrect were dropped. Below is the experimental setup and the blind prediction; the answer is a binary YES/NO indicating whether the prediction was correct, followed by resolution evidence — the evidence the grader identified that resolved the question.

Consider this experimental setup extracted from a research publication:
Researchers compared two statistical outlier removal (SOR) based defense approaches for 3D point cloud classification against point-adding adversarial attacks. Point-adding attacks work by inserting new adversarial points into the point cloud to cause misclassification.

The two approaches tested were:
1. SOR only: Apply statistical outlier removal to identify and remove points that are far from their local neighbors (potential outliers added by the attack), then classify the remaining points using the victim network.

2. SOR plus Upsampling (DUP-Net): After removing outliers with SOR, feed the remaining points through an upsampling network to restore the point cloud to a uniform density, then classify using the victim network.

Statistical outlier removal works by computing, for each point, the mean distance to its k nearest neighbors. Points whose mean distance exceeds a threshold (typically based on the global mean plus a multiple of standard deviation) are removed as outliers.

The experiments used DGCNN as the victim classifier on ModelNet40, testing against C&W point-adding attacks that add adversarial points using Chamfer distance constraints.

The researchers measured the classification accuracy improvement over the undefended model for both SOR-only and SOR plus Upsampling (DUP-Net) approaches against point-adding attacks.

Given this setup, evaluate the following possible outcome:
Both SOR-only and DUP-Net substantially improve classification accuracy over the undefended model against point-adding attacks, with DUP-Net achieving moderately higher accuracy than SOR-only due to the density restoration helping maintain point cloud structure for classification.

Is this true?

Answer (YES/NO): NO